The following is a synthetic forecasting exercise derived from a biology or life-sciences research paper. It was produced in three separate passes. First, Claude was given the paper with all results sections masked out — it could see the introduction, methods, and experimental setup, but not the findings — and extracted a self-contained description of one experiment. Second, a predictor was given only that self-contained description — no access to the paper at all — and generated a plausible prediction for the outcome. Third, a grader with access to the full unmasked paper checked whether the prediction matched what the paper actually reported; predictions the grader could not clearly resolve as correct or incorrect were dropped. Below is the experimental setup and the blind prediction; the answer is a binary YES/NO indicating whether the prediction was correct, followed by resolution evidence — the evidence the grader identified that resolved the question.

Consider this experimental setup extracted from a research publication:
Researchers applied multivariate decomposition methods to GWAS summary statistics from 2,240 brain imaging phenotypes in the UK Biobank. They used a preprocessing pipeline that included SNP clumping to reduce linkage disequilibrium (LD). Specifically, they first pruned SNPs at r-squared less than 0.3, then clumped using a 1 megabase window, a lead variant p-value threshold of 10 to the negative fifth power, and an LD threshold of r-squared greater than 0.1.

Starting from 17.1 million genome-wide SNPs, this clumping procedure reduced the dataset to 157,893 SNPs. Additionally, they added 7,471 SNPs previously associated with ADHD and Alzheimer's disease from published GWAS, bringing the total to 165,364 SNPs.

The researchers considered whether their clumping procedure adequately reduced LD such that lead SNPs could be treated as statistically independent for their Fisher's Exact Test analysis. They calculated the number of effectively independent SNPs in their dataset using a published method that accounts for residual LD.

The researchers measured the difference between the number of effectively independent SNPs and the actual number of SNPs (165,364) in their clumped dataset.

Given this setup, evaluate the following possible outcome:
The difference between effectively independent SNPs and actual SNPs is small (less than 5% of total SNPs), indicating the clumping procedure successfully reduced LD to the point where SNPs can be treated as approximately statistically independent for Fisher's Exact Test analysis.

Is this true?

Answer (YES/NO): YES